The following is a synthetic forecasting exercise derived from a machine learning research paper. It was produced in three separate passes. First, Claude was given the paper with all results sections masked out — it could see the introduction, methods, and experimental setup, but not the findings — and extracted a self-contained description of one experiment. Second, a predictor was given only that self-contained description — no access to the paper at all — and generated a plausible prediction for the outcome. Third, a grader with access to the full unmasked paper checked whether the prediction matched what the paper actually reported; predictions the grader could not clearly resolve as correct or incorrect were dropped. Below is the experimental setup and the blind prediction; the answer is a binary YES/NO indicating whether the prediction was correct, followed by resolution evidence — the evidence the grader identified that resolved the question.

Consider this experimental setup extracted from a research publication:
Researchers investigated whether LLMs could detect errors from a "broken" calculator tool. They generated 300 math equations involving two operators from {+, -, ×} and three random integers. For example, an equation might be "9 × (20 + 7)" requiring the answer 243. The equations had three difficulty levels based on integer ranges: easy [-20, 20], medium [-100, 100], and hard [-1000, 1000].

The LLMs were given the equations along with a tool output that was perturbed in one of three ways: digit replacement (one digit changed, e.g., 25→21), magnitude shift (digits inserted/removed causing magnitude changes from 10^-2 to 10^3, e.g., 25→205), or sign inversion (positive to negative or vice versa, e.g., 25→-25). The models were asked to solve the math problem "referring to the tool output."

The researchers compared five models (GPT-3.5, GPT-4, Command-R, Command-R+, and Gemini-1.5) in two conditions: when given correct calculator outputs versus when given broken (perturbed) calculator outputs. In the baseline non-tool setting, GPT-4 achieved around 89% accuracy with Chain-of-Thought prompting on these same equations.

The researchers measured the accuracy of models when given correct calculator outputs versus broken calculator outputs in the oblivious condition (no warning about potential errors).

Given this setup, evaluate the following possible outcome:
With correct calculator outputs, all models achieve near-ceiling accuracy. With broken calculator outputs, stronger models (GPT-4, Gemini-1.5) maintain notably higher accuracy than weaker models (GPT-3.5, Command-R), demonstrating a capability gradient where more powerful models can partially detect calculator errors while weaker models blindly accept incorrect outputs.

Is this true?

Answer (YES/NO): YES